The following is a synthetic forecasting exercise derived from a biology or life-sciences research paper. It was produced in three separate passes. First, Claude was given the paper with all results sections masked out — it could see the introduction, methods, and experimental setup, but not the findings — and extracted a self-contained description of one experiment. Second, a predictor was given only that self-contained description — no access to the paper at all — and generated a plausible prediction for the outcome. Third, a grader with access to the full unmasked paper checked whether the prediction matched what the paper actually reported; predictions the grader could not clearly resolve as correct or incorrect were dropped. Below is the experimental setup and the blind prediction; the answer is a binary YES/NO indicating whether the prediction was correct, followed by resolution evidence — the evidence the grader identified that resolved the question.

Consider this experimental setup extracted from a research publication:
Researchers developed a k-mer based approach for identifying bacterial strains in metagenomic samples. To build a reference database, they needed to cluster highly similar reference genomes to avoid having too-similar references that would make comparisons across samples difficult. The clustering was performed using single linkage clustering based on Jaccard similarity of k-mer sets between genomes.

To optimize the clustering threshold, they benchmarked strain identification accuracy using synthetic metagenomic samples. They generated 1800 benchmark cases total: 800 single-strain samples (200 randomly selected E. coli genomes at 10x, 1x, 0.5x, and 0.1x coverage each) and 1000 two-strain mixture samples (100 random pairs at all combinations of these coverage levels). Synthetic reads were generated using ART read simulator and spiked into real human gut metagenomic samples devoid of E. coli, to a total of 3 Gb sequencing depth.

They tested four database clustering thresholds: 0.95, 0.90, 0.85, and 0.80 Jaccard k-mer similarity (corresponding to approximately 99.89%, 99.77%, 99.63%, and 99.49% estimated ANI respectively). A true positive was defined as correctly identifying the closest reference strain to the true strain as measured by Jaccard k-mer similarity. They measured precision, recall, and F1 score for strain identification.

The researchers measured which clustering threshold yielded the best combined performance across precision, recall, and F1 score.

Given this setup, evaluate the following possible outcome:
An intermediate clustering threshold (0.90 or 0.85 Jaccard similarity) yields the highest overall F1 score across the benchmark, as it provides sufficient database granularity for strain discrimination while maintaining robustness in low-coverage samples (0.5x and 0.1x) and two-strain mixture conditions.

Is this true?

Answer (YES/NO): YES